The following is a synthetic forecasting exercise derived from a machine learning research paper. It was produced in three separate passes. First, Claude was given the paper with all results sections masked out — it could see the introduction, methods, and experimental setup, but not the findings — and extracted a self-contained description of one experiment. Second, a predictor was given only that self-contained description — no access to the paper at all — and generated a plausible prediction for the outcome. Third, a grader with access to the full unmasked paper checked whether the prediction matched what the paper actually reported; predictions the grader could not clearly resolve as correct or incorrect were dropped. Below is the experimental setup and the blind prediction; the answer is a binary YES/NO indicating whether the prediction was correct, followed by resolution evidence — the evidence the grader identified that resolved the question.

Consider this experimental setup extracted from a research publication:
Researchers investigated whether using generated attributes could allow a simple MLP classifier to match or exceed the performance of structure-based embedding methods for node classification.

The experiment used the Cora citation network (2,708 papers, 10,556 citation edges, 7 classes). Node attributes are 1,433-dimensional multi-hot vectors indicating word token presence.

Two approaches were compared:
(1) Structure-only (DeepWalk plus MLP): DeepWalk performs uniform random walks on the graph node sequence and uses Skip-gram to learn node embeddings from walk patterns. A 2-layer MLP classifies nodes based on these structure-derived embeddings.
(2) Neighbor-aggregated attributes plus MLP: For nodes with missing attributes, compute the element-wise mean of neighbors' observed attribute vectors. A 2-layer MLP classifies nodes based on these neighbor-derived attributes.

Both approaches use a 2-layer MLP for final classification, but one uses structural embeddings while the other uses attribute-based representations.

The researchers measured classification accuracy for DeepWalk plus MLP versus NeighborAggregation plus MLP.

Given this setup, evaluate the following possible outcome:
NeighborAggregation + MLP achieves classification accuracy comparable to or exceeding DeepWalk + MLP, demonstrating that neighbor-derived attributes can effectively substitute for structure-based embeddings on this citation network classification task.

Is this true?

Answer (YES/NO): NO